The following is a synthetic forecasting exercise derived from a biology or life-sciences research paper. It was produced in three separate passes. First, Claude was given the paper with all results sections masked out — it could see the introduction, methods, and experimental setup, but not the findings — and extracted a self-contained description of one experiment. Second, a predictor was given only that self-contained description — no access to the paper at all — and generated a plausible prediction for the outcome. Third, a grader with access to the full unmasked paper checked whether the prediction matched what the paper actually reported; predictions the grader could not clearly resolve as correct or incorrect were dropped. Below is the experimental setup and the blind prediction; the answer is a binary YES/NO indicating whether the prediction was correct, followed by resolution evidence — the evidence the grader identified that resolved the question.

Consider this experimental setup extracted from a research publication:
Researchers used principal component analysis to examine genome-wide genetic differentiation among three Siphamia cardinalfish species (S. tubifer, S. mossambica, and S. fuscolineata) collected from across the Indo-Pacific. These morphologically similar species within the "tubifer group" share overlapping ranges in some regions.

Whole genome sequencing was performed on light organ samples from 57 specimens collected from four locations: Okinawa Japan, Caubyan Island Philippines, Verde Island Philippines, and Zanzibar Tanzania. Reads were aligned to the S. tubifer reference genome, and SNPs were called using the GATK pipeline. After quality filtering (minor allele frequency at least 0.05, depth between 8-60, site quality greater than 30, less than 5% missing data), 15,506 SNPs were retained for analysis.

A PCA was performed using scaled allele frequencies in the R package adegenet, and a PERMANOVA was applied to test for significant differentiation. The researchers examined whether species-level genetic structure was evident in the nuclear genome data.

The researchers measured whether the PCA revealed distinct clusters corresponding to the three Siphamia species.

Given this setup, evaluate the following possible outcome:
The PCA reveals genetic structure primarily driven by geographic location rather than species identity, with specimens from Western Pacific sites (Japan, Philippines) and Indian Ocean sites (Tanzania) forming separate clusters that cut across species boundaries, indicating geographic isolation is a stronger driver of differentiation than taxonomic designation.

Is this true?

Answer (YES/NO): NO